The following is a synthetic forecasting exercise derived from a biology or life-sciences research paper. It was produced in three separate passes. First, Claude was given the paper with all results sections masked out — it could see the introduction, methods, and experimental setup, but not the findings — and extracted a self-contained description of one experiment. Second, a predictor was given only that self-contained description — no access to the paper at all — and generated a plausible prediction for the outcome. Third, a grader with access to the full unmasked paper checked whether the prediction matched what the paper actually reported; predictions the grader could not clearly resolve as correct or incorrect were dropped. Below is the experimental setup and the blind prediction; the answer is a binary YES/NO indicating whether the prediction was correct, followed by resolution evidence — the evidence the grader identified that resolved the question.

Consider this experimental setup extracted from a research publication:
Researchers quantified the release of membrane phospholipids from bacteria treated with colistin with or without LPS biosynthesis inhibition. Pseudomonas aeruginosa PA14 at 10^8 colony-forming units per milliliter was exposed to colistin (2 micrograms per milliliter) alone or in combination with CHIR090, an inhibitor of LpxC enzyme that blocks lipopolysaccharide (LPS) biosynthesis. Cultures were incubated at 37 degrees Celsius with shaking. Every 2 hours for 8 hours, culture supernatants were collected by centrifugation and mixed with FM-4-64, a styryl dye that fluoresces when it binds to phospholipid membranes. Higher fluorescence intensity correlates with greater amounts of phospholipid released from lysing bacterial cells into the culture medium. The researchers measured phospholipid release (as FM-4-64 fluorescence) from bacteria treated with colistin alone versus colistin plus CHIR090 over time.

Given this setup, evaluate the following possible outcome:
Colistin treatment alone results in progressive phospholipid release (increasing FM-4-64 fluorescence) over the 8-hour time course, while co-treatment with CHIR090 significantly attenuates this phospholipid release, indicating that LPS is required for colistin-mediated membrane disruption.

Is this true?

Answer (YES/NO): YES